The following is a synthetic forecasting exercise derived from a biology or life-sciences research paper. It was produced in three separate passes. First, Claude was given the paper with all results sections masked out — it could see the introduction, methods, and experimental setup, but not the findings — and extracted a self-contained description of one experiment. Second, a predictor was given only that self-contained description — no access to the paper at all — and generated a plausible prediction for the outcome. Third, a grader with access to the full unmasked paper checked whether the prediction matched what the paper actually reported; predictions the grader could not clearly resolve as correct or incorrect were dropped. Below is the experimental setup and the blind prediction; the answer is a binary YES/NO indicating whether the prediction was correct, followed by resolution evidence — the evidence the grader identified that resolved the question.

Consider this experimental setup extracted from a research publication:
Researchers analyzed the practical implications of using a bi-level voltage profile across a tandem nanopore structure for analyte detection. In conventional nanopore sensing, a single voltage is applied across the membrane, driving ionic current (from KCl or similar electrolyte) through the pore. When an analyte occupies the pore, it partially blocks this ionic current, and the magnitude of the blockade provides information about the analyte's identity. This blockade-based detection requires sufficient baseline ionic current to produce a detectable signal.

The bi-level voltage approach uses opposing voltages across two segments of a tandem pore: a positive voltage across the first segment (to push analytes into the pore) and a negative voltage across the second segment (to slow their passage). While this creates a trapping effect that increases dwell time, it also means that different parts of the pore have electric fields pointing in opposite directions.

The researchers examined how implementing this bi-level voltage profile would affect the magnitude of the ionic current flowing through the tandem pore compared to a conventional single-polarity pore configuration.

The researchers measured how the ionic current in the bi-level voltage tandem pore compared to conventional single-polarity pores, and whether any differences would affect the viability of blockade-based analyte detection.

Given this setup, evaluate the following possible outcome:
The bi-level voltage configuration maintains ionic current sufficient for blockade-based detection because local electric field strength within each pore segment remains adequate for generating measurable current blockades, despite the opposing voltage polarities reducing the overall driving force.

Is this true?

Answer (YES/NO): NO